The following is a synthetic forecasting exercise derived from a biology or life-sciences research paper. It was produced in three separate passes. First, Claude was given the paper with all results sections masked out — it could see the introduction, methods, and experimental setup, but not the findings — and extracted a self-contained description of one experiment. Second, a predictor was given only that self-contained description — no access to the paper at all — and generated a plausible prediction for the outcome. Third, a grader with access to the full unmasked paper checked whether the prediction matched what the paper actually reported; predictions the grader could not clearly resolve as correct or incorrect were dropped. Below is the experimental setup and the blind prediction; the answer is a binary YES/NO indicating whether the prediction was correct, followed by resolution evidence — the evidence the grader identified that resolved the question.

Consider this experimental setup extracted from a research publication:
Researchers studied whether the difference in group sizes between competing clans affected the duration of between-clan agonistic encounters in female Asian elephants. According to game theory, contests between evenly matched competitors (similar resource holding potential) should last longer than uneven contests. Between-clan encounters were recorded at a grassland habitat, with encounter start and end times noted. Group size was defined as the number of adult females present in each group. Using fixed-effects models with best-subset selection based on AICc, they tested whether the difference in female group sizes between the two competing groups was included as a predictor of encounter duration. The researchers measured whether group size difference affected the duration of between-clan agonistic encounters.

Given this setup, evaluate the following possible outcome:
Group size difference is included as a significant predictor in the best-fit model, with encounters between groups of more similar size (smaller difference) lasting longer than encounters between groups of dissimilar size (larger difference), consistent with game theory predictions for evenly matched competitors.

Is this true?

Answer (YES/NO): NO